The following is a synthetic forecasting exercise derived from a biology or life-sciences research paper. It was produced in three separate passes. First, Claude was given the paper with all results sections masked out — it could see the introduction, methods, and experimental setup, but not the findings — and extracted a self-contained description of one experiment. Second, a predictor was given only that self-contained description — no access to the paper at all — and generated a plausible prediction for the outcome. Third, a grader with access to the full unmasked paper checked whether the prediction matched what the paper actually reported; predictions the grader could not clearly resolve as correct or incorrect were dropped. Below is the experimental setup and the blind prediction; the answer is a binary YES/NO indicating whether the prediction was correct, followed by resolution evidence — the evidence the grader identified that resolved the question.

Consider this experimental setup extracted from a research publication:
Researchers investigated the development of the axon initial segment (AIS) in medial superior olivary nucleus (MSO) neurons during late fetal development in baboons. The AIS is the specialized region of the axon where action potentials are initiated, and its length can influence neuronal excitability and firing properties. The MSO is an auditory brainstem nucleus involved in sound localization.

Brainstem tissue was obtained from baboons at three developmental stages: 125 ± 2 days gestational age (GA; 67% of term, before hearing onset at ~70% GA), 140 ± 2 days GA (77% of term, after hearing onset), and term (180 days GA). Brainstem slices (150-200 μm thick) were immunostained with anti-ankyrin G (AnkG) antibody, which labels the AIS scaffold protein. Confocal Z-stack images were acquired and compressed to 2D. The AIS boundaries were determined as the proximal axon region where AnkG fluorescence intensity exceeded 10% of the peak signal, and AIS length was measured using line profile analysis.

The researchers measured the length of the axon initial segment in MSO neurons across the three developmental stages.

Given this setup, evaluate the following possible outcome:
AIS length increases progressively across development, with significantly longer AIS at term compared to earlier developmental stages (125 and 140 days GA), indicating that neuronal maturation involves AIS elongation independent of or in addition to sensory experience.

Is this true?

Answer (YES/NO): NO